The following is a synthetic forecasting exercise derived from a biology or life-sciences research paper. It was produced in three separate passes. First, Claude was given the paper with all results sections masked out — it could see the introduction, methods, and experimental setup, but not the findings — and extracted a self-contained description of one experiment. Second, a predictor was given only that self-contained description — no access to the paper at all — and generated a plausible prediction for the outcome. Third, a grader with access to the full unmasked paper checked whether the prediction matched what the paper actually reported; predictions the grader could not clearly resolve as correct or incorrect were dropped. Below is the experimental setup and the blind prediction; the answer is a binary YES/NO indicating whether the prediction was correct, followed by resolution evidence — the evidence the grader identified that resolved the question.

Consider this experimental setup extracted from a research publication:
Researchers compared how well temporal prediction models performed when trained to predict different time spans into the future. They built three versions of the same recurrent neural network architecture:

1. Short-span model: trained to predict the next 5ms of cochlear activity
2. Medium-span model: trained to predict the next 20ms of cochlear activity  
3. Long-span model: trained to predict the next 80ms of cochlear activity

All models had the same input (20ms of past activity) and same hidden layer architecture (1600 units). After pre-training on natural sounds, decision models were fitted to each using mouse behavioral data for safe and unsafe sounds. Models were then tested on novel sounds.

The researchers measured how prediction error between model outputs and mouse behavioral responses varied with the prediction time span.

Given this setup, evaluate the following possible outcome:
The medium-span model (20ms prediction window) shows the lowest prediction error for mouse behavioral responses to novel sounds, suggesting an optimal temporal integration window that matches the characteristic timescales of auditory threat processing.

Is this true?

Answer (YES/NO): NO